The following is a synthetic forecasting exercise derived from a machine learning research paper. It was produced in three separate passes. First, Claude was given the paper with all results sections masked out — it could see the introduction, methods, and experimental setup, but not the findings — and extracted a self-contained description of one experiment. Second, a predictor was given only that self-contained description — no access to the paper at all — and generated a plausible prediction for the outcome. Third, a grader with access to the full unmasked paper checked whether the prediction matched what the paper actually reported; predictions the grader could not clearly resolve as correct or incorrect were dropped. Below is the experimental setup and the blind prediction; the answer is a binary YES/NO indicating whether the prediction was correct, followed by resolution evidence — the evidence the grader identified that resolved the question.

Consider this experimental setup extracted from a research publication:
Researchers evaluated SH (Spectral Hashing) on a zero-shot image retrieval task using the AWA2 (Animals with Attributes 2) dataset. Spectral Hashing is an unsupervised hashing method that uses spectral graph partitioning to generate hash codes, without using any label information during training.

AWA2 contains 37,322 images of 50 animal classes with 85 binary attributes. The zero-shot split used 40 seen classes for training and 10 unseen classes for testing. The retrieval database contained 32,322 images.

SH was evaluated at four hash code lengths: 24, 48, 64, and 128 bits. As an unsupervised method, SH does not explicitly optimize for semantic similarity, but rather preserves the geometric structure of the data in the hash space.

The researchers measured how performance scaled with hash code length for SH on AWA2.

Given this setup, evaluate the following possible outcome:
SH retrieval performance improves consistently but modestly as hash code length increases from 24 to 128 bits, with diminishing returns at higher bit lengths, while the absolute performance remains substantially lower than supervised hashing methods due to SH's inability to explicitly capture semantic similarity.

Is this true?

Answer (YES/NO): NO